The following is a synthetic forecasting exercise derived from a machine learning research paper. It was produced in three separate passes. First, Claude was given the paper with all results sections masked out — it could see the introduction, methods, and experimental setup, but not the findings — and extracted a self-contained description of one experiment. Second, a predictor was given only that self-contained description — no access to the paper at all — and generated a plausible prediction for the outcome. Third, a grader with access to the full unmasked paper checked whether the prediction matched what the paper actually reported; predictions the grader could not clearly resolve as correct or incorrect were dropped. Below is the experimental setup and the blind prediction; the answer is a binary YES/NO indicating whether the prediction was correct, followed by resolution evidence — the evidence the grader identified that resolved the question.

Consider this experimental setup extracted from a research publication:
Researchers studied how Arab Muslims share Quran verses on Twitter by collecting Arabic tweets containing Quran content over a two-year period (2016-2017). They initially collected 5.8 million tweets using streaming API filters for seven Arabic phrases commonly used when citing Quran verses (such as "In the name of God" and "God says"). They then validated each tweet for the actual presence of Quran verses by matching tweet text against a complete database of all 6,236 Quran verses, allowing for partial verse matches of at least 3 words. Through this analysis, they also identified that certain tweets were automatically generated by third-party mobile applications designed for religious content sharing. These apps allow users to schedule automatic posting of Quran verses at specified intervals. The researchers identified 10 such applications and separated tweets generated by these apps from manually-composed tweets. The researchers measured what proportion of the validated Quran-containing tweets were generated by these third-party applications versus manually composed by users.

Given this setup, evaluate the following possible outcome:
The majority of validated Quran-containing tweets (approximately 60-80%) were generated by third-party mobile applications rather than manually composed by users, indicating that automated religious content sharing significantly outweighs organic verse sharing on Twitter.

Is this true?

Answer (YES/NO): NO